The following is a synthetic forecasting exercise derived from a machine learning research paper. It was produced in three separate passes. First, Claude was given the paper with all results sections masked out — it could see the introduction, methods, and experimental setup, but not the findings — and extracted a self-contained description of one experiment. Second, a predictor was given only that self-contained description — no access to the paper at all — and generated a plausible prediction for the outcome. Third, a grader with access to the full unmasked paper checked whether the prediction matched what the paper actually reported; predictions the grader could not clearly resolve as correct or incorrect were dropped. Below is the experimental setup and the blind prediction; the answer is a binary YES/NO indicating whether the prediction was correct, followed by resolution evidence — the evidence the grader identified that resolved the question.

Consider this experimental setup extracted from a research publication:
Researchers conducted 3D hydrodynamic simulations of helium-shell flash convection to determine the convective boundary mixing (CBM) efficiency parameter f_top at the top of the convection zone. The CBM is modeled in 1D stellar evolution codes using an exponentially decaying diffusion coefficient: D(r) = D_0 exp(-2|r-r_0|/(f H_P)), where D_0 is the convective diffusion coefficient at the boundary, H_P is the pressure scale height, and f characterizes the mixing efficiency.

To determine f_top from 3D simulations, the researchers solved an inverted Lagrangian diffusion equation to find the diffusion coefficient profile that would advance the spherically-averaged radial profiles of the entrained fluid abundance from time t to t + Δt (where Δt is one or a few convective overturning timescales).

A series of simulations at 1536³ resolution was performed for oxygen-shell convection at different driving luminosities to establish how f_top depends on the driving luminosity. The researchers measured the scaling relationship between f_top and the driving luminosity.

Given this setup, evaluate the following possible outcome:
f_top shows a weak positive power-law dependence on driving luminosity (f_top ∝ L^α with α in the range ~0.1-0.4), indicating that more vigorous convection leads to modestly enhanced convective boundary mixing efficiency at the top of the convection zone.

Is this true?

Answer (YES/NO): YES